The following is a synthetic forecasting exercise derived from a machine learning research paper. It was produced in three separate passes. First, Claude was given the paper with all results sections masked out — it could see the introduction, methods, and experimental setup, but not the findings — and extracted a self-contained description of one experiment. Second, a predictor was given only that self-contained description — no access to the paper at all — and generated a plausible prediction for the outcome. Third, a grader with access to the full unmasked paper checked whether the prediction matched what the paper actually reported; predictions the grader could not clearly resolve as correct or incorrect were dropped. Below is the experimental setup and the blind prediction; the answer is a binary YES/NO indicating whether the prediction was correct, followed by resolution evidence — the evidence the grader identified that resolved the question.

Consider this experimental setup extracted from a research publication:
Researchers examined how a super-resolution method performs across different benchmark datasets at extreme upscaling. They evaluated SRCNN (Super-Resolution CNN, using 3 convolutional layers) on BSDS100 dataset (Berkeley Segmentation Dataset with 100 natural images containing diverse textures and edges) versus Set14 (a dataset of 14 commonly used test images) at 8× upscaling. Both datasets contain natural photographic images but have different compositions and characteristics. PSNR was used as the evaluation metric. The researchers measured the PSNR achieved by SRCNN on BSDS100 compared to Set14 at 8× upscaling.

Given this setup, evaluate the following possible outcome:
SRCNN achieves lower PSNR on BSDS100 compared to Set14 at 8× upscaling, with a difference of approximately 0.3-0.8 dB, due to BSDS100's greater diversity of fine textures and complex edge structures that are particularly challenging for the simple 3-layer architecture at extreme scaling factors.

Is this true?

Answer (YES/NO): NO